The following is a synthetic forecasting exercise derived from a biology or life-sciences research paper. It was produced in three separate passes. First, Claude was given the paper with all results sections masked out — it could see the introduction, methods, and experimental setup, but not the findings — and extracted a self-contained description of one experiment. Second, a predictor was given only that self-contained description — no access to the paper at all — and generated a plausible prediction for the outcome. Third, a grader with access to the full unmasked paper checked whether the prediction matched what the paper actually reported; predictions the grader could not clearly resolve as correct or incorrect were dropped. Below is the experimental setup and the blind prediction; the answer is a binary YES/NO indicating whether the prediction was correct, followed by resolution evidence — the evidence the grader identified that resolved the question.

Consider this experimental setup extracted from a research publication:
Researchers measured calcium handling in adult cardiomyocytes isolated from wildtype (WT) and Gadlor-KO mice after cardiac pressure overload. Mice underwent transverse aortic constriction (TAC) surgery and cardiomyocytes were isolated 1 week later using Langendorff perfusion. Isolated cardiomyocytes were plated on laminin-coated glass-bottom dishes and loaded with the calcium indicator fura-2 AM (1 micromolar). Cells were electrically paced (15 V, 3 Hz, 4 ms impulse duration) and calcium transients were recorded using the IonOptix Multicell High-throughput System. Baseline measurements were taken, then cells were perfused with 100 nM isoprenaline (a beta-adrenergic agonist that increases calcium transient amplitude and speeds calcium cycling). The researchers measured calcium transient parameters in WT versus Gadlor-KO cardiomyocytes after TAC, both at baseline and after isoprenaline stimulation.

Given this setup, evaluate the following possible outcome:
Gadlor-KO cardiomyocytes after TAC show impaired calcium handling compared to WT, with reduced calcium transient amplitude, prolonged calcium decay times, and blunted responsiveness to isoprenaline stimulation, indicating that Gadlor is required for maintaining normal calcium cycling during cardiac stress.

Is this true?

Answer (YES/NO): NO